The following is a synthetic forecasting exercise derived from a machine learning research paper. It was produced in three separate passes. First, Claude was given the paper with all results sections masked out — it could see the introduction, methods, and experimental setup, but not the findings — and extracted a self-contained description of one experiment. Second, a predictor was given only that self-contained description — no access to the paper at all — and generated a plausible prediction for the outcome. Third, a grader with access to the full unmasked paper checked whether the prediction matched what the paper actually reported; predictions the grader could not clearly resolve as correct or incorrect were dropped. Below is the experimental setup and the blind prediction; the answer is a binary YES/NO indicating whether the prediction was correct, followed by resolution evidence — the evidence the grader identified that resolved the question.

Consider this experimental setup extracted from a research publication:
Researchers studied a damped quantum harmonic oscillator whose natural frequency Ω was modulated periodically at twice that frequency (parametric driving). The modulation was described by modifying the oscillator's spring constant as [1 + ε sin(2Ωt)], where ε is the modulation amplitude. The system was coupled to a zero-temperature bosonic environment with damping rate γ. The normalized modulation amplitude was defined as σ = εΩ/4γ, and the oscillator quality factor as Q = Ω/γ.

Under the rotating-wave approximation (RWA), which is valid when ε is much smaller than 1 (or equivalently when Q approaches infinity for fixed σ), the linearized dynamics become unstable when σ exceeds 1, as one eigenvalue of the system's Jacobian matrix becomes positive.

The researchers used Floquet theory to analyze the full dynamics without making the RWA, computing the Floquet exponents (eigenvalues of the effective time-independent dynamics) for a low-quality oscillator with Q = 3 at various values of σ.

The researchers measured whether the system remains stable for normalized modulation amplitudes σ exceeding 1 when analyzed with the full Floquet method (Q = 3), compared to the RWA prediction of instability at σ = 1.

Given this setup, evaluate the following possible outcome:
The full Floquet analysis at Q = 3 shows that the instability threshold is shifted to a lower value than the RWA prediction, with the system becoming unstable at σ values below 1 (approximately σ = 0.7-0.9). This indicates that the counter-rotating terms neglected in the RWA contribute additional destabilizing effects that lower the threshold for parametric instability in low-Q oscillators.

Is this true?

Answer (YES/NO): NO